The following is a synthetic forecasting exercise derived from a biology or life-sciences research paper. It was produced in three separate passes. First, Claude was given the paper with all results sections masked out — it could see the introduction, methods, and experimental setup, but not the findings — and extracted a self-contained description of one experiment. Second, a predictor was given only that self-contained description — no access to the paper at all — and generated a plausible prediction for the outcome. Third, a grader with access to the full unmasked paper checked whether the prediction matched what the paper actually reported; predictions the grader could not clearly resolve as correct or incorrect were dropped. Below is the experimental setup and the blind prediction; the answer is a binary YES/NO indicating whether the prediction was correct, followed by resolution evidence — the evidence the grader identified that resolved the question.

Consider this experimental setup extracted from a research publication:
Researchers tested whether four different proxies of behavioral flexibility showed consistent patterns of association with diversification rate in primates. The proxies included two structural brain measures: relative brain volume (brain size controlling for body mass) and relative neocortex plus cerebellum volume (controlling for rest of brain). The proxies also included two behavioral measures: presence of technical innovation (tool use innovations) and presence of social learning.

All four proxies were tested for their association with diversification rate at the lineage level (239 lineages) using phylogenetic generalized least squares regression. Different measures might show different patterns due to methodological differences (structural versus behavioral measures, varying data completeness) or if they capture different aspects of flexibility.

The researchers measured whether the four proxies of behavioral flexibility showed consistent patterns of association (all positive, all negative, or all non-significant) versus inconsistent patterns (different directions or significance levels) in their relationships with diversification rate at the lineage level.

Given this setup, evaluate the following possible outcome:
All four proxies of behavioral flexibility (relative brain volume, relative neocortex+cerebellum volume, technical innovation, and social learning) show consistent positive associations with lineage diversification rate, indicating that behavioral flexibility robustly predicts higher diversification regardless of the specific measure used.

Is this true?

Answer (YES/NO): NO